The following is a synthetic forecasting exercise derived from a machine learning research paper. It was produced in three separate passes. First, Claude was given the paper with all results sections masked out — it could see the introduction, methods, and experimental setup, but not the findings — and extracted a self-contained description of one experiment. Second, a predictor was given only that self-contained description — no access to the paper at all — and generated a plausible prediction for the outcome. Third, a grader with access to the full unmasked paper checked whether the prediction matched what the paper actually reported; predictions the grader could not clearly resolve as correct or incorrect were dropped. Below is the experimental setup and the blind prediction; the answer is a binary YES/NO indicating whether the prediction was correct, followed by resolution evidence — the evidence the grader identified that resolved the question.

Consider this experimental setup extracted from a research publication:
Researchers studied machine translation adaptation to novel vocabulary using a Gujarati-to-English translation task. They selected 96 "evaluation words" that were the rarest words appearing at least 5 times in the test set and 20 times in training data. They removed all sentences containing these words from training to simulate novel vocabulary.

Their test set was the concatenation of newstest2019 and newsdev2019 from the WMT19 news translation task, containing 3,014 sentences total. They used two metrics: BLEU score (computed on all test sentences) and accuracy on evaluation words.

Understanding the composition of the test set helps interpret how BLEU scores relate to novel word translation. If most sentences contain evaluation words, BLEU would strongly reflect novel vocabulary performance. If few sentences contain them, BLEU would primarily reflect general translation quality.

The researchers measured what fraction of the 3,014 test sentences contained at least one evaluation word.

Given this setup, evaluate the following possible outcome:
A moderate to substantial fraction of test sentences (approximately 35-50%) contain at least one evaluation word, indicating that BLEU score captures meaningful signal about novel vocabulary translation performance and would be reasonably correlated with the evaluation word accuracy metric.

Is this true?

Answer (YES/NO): NO